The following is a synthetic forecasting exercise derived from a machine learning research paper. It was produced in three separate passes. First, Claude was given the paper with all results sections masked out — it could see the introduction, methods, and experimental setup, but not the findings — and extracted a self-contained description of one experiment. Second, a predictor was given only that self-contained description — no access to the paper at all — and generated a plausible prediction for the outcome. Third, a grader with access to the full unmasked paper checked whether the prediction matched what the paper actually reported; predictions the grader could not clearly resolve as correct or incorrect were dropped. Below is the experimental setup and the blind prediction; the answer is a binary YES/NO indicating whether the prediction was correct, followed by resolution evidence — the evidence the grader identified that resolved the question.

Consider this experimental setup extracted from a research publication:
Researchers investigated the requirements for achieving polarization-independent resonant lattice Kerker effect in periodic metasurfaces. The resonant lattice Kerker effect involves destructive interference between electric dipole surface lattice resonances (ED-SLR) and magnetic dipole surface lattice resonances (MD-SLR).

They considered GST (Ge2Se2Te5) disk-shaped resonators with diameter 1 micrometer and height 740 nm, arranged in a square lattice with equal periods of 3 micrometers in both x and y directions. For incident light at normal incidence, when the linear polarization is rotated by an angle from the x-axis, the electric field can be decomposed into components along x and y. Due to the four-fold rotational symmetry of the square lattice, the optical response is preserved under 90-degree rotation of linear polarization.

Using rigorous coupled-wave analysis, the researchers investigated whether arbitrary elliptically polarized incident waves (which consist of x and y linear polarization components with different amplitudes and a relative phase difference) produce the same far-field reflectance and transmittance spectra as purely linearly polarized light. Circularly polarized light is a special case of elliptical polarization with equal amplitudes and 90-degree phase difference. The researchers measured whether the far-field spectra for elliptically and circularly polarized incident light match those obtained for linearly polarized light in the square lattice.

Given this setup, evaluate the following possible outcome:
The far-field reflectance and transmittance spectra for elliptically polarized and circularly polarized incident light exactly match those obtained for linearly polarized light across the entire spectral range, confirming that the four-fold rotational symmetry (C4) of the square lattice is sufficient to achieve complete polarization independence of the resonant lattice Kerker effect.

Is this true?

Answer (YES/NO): YES